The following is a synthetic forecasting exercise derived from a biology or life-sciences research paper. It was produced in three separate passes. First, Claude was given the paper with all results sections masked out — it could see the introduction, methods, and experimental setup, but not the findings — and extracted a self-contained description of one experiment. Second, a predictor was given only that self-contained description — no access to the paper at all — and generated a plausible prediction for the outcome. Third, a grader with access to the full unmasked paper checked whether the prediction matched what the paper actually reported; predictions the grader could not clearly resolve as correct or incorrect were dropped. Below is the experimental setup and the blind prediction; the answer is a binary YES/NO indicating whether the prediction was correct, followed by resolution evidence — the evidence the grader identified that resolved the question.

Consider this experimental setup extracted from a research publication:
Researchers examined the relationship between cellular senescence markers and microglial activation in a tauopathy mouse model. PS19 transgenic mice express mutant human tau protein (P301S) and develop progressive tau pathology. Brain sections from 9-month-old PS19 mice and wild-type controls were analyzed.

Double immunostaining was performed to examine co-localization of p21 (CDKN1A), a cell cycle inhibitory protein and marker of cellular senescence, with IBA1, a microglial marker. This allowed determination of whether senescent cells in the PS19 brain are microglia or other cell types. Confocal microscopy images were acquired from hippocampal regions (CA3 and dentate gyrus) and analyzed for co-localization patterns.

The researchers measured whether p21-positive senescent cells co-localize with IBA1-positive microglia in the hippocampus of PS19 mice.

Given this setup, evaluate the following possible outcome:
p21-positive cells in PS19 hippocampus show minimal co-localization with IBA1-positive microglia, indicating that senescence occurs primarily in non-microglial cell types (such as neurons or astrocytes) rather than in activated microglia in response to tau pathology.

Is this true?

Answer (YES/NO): NO